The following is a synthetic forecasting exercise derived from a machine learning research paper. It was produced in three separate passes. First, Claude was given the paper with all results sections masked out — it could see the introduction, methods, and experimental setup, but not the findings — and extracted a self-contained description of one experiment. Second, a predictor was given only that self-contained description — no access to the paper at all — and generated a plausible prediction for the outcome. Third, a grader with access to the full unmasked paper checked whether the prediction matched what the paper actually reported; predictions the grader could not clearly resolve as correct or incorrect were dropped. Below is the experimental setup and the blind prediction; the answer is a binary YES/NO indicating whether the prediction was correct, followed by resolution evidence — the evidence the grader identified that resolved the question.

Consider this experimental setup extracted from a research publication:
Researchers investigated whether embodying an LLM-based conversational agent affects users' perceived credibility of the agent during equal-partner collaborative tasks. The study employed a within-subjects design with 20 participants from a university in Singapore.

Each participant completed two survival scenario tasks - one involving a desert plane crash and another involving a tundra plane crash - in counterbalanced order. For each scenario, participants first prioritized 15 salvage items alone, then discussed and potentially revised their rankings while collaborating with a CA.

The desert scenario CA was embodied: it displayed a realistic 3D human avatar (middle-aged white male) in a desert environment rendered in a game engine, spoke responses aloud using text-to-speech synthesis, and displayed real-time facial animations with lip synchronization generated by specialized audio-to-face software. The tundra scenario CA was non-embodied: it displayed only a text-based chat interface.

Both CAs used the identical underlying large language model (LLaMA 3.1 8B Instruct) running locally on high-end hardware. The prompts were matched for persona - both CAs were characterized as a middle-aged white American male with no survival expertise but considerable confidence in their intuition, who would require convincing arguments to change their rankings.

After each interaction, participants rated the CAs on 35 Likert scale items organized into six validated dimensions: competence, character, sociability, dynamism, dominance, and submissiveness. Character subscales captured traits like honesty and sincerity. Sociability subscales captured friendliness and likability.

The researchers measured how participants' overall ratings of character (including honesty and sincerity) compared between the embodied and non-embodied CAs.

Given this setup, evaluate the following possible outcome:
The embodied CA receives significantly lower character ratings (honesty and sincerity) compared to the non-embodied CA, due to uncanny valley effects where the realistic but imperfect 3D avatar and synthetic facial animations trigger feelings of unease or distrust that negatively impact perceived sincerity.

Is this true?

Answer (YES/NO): NO